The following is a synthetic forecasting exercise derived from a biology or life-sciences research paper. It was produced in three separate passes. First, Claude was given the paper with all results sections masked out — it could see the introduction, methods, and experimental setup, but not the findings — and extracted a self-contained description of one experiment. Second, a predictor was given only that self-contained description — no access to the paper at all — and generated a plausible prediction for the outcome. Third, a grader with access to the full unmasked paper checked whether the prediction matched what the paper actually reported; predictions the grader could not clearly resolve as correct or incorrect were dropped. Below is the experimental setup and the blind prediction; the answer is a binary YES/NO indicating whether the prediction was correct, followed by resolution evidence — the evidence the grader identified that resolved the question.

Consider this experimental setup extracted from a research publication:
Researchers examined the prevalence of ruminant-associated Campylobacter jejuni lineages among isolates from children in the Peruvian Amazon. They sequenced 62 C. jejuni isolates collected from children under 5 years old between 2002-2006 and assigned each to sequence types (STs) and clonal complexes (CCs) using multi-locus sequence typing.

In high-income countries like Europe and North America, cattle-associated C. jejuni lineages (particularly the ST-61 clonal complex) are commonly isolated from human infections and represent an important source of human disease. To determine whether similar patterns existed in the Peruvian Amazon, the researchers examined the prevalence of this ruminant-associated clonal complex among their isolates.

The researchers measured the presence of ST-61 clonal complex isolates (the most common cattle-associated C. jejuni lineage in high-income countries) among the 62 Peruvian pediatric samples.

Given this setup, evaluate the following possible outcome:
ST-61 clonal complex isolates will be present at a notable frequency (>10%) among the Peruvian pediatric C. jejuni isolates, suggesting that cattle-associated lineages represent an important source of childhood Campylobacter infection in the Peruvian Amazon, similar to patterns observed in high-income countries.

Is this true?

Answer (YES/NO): NO